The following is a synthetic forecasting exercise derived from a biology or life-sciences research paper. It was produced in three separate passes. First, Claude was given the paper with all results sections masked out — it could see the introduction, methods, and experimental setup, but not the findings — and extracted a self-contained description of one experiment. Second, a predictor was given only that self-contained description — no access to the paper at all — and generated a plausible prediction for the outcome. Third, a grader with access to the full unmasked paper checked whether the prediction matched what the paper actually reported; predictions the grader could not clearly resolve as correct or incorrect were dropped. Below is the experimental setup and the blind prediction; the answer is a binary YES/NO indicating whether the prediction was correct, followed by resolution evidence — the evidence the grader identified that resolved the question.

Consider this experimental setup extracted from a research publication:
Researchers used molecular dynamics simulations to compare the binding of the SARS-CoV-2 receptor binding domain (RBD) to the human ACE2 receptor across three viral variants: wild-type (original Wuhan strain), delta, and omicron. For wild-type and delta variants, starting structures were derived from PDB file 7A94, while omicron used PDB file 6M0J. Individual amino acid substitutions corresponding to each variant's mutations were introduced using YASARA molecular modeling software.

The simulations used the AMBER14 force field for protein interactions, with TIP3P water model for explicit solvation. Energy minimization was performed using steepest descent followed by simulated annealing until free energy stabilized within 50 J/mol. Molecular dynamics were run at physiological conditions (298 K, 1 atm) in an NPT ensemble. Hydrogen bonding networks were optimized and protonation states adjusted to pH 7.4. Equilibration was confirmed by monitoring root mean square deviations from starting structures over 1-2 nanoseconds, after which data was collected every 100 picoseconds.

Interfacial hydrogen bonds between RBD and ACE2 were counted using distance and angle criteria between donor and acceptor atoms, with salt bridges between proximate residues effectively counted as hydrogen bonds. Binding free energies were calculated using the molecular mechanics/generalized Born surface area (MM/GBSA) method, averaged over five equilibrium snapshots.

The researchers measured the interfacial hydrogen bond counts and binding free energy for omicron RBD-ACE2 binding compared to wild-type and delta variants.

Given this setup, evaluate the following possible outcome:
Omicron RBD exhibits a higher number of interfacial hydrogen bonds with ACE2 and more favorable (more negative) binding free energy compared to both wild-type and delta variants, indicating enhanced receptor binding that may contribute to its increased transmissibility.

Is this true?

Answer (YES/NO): NO